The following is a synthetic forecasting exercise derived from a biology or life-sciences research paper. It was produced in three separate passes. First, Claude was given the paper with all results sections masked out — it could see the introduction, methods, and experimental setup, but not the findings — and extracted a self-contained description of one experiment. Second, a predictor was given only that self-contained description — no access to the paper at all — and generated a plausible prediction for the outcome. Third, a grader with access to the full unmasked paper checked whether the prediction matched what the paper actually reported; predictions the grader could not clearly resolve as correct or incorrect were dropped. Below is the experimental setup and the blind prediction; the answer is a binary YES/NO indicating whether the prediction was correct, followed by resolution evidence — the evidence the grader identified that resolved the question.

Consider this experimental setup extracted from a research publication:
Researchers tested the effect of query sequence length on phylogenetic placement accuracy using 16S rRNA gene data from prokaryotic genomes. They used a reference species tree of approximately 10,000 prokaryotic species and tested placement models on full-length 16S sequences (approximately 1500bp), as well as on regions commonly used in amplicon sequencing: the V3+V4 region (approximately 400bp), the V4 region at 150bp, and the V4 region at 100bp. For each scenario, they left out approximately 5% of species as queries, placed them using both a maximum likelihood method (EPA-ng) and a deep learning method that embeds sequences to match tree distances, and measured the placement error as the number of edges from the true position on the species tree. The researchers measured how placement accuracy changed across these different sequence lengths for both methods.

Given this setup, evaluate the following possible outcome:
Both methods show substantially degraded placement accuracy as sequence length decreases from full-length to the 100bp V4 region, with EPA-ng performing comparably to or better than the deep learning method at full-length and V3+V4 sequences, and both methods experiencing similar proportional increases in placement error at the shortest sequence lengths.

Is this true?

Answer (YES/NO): NO